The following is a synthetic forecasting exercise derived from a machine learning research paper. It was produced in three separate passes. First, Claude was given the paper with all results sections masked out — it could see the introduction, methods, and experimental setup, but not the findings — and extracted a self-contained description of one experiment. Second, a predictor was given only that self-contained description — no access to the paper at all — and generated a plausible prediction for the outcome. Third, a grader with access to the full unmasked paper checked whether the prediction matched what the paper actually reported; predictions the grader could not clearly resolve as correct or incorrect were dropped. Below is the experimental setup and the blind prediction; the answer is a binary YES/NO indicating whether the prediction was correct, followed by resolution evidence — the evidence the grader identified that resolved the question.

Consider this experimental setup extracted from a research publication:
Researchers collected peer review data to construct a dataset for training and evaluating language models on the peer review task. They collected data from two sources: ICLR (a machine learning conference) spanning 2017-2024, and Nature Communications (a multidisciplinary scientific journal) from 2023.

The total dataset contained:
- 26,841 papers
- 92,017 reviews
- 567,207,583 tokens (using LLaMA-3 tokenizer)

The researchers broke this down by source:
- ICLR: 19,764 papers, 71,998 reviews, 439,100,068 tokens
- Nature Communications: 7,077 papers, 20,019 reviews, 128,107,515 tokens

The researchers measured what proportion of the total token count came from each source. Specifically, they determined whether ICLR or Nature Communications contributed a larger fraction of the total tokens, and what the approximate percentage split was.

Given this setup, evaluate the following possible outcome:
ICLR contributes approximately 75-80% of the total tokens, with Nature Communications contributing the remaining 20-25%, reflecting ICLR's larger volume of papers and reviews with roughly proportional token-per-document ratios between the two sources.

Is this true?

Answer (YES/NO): YES